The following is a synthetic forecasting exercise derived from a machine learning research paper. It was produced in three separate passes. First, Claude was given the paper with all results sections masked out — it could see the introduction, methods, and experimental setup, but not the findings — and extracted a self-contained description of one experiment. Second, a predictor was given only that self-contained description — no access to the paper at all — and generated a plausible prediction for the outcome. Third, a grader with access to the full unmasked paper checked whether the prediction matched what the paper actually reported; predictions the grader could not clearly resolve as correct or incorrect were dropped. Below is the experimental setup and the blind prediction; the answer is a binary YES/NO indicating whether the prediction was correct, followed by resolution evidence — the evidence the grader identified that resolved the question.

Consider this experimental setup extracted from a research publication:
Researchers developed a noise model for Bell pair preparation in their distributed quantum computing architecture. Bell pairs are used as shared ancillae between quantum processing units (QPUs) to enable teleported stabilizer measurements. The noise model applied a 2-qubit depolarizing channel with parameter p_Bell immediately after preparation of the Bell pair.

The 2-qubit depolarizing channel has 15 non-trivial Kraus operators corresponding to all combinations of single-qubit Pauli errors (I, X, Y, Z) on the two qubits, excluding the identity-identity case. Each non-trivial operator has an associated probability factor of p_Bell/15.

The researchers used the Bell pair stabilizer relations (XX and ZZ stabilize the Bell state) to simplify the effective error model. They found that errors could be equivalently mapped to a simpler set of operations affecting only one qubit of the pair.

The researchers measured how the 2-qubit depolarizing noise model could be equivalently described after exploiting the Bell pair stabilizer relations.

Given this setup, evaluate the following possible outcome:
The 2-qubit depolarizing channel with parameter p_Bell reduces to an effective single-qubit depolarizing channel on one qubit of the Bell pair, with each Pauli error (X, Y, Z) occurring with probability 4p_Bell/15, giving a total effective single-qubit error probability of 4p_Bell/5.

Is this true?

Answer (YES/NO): YES